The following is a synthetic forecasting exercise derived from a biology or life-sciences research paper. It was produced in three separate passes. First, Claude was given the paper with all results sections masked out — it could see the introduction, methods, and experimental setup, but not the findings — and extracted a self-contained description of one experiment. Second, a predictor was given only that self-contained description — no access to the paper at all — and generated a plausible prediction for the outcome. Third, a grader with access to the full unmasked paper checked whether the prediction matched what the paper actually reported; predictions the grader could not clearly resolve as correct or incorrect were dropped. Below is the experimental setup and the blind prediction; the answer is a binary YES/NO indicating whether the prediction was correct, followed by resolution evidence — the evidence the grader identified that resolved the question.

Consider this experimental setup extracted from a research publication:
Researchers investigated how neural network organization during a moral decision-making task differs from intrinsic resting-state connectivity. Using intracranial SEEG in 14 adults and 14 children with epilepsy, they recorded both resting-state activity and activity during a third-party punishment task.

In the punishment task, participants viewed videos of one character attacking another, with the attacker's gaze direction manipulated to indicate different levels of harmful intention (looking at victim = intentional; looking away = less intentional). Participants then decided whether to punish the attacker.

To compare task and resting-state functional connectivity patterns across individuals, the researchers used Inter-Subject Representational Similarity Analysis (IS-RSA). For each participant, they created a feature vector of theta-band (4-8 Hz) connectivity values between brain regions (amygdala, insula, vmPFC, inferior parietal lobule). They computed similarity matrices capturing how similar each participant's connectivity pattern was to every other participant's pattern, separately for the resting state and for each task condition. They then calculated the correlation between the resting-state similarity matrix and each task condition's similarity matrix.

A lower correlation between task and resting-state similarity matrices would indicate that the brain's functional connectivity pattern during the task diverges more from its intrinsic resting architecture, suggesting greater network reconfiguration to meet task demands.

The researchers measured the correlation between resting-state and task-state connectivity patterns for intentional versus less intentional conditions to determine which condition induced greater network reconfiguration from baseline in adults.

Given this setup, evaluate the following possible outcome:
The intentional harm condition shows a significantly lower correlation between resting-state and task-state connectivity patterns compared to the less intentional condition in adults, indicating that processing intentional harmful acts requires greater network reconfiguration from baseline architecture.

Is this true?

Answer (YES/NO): YES